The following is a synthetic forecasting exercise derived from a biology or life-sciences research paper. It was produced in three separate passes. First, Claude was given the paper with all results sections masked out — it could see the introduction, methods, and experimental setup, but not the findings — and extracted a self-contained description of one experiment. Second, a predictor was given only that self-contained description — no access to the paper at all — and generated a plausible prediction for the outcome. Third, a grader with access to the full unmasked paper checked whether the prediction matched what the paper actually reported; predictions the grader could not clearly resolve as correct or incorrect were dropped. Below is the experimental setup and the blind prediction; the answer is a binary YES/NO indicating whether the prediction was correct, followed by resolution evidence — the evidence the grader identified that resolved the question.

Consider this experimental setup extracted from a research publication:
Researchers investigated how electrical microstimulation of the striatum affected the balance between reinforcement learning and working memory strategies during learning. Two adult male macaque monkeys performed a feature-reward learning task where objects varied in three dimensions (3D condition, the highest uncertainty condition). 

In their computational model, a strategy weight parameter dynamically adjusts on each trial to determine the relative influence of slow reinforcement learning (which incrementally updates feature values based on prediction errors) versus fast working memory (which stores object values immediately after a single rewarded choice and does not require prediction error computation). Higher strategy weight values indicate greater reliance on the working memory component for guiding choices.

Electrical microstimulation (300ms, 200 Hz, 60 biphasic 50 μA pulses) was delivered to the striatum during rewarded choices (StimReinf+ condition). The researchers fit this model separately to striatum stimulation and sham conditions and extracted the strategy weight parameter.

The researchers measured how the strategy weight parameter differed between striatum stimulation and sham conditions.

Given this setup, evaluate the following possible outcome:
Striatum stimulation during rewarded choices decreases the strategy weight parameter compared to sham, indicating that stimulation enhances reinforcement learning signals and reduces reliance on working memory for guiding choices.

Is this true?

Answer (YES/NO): NO